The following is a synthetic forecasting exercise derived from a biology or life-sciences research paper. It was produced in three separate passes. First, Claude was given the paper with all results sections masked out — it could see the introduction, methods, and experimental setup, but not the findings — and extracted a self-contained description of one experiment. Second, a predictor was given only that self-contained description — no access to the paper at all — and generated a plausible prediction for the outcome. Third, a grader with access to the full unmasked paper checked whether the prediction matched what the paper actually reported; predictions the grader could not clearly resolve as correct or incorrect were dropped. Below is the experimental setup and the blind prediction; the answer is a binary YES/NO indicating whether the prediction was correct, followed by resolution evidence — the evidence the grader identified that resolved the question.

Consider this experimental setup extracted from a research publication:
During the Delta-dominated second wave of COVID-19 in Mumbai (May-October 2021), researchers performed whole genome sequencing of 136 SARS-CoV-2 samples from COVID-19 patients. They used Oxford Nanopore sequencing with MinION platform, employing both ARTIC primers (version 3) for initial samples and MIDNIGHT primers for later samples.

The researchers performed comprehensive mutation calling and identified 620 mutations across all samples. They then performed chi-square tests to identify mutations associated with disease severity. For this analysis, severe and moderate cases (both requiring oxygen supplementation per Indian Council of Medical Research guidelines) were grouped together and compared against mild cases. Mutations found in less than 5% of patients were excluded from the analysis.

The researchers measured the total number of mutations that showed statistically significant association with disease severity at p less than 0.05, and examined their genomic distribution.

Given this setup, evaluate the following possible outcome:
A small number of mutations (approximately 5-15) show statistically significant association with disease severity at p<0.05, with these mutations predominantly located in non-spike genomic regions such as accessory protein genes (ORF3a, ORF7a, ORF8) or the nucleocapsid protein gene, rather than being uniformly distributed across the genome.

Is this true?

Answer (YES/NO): NO